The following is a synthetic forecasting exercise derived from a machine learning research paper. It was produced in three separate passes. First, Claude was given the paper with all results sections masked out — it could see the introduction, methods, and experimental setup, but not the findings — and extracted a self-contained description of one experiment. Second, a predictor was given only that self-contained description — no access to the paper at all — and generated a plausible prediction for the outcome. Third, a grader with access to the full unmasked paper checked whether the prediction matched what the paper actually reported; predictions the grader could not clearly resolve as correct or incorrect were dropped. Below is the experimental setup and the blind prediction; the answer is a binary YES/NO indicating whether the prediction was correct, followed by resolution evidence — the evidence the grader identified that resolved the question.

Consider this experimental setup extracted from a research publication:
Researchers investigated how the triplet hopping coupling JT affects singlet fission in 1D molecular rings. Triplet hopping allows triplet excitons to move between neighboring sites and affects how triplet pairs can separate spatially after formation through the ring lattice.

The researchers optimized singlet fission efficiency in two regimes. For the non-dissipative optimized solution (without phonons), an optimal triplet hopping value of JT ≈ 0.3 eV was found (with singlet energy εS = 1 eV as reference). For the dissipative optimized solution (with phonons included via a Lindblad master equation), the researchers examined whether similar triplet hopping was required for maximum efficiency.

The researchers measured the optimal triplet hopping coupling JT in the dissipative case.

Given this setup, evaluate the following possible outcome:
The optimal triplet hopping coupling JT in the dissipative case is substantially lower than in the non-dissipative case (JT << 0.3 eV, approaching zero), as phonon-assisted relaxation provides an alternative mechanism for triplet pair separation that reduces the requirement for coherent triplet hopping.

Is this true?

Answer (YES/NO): YES